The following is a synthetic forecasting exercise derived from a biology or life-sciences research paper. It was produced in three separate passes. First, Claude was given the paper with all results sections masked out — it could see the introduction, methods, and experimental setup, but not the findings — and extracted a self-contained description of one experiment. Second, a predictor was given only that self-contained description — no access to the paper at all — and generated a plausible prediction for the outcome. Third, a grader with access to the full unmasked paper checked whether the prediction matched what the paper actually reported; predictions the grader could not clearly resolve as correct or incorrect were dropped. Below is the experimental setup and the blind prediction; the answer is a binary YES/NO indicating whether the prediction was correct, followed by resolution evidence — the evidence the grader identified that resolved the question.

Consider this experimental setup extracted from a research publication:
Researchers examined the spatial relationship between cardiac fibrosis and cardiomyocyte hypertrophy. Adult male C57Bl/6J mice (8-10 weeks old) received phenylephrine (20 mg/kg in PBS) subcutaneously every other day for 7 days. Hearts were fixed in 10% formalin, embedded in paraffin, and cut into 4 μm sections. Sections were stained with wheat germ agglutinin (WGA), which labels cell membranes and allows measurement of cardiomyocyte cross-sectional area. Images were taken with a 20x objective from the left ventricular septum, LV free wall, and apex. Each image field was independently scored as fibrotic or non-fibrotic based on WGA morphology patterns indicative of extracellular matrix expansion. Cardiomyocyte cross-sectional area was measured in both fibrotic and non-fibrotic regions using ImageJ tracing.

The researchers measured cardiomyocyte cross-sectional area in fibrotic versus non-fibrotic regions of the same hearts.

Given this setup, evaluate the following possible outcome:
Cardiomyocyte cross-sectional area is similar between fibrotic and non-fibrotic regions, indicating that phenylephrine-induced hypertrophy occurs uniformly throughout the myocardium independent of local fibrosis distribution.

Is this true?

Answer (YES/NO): NO